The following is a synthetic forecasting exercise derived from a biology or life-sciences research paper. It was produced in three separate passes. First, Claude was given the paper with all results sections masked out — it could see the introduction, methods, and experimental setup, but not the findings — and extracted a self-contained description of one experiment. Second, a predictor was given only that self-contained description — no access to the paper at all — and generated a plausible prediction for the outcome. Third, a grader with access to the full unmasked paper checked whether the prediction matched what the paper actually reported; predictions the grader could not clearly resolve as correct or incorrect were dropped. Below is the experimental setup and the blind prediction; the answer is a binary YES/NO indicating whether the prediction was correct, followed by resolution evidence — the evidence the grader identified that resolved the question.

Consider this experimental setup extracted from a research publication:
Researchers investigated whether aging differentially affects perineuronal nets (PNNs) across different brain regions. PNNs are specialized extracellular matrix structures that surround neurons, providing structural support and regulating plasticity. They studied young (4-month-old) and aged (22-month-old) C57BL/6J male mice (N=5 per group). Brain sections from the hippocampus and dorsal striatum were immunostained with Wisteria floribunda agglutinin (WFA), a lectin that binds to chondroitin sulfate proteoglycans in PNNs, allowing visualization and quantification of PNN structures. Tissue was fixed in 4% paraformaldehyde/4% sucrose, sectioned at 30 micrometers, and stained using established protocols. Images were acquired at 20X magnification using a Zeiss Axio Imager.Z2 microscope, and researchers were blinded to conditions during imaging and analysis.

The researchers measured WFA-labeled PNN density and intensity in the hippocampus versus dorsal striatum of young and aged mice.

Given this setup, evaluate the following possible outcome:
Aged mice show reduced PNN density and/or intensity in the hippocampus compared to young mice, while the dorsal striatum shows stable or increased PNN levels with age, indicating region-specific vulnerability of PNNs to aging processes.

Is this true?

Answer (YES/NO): NO